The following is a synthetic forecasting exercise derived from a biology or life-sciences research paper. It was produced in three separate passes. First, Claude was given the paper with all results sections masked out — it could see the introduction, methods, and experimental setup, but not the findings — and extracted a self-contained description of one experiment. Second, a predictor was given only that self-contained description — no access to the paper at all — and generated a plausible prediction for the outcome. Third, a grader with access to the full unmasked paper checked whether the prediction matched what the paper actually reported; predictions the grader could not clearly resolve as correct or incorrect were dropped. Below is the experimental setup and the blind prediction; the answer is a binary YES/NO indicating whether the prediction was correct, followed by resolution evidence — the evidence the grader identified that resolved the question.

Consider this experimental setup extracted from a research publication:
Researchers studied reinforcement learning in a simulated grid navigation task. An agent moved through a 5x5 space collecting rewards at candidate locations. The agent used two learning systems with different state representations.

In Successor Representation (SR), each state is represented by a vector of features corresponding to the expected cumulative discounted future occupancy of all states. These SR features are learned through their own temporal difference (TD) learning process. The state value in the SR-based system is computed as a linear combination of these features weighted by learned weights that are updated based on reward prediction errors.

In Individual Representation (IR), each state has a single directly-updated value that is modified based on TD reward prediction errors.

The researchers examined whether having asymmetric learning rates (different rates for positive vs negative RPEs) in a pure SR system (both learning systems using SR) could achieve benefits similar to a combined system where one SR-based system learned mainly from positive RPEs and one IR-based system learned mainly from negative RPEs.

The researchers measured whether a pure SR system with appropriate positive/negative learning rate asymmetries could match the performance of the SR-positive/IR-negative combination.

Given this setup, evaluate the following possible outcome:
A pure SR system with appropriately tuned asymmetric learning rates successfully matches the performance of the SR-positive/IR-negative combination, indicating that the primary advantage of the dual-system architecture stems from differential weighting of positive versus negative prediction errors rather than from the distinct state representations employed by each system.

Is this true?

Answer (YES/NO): NO